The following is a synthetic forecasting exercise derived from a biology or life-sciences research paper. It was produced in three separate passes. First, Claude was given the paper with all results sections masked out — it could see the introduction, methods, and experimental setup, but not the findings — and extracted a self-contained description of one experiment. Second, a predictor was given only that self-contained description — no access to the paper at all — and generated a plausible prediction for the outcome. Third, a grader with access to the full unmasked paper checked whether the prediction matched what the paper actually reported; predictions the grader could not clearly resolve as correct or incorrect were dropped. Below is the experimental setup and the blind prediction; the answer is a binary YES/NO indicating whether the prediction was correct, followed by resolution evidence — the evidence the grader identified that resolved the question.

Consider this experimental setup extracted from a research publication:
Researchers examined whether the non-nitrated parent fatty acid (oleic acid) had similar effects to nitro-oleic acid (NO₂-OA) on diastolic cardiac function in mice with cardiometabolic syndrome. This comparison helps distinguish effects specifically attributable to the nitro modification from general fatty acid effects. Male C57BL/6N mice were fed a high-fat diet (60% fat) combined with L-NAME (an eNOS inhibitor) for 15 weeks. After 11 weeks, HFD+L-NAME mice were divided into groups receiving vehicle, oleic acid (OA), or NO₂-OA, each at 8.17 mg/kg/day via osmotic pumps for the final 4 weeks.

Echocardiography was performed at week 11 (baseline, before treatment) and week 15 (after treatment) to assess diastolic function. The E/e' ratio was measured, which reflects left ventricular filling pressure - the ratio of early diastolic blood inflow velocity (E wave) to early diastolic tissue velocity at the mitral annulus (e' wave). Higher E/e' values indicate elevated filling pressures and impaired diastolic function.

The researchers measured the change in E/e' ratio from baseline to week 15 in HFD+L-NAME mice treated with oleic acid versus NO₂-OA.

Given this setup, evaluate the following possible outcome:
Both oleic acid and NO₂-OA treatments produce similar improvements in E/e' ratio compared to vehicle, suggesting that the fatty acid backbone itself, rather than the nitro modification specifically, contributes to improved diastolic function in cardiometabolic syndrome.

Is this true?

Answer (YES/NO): NO